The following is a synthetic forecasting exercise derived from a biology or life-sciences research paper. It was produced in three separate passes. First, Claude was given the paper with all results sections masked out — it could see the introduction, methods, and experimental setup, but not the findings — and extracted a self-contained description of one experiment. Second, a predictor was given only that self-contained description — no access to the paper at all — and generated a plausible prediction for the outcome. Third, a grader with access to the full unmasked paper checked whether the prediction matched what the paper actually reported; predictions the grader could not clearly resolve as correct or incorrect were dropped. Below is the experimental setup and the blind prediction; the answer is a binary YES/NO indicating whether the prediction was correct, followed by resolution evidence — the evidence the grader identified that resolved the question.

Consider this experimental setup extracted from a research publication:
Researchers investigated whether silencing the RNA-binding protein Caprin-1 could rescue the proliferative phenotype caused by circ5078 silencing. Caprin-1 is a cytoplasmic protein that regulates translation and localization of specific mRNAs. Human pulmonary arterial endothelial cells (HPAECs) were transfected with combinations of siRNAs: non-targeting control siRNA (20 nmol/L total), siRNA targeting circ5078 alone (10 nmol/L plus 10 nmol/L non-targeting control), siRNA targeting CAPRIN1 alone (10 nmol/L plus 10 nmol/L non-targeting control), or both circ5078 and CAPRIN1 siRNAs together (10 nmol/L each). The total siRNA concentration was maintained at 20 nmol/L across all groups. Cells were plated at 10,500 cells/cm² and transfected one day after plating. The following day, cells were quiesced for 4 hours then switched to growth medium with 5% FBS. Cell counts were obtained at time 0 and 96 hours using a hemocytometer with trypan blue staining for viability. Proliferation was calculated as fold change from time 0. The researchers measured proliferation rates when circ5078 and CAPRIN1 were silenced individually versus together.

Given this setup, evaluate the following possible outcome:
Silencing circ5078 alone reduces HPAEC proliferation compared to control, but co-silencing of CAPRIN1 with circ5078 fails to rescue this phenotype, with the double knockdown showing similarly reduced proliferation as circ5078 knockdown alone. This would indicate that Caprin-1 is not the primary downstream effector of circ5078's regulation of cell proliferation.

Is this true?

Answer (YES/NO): NO